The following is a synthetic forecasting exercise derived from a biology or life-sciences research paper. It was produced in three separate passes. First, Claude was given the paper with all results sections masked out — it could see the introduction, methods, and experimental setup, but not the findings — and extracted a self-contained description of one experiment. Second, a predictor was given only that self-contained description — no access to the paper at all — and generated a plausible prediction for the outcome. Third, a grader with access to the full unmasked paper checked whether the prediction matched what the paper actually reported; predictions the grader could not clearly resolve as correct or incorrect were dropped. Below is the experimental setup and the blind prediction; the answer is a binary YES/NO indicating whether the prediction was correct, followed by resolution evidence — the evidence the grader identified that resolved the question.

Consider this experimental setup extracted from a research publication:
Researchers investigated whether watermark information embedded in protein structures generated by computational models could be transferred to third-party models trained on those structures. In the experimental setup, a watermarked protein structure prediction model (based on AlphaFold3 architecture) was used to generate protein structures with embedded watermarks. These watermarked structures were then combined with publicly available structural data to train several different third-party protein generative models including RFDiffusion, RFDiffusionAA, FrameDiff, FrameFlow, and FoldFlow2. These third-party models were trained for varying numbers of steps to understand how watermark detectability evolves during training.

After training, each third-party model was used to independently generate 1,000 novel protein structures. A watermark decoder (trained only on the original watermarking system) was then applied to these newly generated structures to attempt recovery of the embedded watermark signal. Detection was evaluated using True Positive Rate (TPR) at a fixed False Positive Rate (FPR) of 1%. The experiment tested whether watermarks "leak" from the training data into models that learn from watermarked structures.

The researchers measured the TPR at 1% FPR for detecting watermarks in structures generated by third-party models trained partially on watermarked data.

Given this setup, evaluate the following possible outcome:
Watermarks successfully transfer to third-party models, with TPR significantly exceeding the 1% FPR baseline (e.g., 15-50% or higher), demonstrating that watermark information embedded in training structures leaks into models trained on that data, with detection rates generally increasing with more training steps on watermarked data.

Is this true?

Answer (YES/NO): YES